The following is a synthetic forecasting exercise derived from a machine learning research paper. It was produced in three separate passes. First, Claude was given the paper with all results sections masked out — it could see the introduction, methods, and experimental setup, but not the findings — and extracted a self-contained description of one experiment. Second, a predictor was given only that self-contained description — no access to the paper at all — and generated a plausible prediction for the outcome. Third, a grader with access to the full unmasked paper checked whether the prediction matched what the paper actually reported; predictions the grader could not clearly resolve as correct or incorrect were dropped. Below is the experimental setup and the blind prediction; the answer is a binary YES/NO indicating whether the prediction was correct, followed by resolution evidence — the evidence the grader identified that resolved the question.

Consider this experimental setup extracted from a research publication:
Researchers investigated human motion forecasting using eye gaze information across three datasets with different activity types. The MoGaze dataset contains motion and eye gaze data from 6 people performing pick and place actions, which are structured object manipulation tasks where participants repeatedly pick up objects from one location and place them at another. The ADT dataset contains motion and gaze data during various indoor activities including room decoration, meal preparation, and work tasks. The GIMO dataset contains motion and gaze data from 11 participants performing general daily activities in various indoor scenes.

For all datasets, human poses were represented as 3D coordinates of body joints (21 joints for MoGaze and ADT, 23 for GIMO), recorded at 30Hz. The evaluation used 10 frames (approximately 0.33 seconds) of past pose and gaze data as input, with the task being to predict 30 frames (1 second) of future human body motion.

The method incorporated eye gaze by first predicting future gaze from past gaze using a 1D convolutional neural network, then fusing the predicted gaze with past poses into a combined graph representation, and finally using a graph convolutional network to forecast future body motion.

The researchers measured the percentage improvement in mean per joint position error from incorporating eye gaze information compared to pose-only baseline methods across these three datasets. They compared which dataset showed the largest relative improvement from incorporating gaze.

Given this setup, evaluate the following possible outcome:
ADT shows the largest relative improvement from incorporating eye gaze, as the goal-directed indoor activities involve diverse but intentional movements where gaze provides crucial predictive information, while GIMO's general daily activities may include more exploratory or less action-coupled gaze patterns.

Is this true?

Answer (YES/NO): NO